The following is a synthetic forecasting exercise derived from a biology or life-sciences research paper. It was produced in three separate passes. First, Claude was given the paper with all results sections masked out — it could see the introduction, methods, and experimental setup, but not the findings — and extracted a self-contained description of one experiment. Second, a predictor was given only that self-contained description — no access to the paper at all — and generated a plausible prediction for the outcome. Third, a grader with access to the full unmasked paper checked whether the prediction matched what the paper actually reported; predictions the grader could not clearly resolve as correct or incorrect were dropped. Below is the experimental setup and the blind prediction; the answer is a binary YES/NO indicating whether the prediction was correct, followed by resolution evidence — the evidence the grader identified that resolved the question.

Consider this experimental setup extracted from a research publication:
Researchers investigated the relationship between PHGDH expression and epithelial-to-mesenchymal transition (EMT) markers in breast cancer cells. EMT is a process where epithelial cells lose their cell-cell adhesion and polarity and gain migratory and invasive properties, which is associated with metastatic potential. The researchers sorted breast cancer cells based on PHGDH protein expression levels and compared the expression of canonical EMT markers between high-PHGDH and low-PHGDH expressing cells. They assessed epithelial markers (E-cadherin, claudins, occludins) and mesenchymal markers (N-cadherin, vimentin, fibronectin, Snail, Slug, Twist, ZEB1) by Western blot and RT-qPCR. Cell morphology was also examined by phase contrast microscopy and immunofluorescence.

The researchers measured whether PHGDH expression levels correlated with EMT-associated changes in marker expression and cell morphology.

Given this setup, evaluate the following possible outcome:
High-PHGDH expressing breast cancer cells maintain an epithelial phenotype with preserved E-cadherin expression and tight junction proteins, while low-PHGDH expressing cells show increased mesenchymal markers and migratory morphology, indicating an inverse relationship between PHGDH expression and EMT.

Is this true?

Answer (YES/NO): NO